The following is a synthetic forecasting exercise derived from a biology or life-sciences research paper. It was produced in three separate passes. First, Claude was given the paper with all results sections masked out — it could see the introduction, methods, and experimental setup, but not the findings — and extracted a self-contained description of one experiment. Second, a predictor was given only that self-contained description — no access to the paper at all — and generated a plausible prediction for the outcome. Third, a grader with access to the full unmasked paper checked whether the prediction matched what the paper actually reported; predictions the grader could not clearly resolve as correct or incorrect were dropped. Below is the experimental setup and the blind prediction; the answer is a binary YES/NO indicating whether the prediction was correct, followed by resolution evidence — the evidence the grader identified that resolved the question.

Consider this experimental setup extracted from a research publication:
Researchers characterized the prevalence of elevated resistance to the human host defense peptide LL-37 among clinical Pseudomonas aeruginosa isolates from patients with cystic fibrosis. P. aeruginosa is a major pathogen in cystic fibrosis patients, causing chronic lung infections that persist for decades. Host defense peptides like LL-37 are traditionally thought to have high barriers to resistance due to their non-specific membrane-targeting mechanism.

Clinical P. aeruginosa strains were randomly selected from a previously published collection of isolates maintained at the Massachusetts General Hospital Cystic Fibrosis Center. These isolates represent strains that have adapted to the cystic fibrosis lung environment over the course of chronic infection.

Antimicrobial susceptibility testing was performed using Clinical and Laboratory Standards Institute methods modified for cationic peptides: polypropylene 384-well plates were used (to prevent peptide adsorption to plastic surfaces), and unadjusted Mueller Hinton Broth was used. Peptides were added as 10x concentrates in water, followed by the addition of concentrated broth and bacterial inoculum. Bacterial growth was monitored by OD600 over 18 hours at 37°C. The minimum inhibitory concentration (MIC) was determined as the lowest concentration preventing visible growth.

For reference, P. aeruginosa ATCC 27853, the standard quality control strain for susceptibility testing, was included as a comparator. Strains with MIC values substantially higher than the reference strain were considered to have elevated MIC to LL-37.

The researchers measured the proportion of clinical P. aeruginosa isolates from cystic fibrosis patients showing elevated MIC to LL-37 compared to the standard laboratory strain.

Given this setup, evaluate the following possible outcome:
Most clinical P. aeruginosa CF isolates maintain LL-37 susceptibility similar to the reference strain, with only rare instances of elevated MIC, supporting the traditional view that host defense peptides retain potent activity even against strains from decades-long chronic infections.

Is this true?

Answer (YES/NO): NO